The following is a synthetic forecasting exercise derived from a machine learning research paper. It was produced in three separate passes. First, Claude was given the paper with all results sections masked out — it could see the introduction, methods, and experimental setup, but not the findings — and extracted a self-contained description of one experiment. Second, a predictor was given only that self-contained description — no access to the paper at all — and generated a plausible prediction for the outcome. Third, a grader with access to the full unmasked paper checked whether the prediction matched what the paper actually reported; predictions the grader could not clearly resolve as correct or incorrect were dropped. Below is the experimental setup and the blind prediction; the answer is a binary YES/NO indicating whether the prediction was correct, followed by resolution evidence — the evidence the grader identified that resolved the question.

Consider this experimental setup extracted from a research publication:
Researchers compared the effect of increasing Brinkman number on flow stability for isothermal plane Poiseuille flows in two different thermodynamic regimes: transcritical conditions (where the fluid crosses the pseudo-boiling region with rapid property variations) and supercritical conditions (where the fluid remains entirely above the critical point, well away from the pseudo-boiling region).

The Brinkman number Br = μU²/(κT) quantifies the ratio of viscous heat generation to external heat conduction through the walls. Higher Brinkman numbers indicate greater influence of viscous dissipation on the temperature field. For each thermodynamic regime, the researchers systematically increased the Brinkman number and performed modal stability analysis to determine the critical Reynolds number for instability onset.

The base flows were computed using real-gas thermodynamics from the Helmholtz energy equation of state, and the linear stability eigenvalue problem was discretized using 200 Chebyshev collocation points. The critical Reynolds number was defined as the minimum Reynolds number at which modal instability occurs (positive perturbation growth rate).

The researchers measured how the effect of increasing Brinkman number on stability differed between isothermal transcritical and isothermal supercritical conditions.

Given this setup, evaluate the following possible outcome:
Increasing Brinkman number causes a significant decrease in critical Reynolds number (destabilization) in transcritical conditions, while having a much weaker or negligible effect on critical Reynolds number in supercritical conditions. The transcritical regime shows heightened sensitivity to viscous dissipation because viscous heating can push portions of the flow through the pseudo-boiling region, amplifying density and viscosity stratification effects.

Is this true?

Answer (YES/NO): NO